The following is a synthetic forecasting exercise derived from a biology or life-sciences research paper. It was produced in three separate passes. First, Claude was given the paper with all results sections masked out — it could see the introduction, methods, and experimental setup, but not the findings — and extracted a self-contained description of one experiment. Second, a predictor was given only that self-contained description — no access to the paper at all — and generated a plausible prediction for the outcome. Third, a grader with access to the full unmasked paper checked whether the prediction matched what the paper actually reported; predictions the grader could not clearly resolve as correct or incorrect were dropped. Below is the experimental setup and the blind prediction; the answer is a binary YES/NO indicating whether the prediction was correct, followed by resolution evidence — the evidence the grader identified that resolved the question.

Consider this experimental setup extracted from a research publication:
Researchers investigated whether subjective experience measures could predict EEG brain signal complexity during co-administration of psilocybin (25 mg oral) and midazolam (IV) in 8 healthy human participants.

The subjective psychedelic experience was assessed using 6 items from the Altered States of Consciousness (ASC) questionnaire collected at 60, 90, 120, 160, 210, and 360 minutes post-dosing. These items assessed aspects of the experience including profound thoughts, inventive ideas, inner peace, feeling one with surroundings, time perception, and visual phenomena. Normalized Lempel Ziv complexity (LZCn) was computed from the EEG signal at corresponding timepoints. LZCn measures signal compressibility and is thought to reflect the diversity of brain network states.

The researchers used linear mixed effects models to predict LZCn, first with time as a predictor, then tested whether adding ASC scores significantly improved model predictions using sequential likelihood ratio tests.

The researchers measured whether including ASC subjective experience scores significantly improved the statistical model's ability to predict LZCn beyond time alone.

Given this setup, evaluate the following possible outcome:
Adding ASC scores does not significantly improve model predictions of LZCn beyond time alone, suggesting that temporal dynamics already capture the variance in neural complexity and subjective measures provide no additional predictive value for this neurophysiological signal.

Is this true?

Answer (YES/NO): NO